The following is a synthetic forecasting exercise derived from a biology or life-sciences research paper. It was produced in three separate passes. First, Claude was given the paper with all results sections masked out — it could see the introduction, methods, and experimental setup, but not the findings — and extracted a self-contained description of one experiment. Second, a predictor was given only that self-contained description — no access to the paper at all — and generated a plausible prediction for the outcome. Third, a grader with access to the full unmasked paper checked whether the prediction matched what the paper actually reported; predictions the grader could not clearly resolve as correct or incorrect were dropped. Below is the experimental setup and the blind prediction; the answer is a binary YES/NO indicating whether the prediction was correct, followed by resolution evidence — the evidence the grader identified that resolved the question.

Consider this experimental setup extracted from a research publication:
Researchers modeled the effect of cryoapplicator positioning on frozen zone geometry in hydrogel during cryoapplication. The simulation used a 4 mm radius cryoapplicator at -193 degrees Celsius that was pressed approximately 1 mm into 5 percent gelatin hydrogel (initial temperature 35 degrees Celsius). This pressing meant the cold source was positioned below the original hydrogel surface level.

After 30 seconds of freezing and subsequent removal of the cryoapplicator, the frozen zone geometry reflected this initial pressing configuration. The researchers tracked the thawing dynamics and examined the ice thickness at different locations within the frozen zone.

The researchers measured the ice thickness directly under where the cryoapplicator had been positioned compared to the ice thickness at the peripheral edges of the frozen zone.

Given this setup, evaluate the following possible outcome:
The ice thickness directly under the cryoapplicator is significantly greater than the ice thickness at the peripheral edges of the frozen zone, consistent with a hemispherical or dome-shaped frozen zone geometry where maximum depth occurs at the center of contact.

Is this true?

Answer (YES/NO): NO